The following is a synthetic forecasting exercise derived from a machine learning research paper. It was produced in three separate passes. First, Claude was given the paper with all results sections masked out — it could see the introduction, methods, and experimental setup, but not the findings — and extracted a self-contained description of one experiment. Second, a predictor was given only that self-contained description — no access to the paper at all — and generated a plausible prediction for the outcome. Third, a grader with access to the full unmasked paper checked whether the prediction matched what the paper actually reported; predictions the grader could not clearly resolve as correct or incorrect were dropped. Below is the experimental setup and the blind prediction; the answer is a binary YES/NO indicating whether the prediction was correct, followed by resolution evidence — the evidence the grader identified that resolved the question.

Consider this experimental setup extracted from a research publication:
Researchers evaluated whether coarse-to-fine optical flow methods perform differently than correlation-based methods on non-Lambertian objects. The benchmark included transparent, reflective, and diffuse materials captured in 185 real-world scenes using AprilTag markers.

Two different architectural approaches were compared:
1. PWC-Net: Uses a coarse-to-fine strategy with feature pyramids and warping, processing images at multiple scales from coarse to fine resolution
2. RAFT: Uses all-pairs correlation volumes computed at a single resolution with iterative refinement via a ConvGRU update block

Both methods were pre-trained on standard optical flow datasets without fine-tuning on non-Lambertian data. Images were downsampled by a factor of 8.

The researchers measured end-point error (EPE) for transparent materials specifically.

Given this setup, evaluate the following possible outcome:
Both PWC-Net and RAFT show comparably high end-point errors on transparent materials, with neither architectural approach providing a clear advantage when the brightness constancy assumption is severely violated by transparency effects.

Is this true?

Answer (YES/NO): YES